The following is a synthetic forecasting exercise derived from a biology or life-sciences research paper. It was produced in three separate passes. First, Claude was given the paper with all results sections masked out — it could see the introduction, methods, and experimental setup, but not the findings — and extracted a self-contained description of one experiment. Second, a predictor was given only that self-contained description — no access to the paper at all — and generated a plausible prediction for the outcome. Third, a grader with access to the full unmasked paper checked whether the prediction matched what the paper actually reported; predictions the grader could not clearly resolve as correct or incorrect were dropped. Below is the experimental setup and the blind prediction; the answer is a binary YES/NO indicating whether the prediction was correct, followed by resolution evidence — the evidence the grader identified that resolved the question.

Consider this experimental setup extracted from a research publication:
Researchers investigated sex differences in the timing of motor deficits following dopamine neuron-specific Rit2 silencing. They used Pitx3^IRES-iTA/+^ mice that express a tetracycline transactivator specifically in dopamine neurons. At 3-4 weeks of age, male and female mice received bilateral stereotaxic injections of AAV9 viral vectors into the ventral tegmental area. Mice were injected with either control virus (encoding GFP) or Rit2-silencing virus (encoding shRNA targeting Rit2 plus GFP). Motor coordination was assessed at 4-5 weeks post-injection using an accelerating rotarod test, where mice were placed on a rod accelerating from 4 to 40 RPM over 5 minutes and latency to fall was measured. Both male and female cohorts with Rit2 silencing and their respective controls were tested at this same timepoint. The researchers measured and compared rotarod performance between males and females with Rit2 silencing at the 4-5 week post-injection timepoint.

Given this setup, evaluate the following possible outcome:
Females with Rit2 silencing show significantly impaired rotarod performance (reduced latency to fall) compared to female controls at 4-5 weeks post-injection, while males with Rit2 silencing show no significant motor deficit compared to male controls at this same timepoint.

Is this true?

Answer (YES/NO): NO